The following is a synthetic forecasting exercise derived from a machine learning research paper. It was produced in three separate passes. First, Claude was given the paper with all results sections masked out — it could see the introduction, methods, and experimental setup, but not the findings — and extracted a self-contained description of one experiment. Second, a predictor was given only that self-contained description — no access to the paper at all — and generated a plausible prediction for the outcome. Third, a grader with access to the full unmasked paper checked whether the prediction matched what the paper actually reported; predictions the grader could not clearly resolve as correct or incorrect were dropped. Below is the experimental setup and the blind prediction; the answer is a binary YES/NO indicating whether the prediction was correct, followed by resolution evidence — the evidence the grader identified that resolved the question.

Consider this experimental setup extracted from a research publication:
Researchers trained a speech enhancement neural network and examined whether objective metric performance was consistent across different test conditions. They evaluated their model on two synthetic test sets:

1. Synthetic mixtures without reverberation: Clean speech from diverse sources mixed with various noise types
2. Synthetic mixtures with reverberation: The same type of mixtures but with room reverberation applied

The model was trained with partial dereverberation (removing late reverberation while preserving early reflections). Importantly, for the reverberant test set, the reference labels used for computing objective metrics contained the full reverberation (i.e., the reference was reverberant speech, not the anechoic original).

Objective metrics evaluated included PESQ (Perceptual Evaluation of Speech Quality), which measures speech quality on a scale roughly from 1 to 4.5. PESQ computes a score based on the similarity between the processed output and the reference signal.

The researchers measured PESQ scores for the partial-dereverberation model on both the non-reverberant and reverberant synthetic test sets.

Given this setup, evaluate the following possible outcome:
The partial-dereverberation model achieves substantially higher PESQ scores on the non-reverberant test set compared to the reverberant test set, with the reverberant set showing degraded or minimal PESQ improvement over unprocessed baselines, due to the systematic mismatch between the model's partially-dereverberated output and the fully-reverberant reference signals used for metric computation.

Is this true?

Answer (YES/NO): YES